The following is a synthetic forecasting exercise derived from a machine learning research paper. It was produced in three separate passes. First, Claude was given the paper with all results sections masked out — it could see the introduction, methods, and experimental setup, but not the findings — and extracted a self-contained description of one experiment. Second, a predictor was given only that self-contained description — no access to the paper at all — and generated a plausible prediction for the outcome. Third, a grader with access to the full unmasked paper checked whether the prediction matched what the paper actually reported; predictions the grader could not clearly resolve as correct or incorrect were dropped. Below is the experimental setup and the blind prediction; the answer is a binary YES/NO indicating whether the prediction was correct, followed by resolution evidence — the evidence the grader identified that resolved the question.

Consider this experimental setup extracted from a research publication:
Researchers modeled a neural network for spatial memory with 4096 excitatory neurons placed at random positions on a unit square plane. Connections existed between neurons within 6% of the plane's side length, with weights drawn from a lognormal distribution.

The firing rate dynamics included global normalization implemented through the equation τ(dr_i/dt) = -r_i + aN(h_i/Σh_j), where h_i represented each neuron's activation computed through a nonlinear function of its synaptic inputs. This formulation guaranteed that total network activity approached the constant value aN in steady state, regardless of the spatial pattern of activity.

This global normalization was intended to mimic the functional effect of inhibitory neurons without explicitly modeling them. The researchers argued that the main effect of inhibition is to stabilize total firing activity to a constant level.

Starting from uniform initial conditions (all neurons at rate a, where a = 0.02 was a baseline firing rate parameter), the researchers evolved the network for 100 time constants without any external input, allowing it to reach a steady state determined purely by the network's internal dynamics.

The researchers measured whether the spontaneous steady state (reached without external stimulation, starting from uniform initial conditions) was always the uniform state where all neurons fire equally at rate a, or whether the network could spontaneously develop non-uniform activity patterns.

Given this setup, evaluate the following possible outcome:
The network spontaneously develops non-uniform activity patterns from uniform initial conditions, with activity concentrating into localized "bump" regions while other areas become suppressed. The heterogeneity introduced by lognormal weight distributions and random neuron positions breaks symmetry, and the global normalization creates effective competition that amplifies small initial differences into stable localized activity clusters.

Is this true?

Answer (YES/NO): NO